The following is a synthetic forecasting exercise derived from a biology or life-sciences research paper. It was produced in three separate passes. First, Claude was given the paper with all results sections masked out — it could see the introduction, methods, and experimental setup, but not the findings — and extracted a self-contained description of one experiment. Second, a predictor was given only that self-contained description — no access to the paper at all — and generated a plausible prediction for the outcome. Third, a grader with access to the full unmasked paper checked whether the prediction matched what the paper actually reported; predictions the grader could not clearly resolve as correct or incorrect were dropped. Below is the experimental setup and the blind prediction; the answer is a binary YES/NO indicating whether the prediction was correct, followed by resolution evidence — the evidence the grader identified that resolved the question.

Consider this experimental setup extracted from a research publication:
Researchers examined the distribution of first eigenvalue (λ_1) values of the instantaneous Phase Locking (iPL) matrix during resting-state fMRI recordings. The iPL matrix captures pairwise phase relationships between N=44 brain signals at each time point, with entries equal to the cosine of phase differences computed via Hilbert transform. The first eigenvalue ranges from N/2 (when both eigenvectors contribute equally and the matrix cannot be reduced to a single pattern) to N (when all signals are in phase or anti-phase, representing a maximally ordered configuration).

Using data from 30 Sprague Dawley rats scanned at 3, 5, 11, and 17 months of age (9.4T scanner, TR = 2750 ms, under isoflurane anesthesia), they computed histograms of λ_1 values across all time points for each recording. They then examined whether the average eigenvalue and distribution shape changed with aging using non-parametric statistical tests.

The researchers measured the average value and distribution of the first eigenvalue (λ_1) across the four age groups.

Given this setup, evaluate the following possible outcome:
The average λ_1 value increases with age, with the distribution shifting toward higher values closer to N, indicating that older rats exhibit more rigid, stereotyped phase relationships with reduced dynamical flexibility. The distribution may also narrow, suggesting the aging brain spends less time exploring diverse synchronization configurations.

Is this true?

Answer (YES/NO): NO